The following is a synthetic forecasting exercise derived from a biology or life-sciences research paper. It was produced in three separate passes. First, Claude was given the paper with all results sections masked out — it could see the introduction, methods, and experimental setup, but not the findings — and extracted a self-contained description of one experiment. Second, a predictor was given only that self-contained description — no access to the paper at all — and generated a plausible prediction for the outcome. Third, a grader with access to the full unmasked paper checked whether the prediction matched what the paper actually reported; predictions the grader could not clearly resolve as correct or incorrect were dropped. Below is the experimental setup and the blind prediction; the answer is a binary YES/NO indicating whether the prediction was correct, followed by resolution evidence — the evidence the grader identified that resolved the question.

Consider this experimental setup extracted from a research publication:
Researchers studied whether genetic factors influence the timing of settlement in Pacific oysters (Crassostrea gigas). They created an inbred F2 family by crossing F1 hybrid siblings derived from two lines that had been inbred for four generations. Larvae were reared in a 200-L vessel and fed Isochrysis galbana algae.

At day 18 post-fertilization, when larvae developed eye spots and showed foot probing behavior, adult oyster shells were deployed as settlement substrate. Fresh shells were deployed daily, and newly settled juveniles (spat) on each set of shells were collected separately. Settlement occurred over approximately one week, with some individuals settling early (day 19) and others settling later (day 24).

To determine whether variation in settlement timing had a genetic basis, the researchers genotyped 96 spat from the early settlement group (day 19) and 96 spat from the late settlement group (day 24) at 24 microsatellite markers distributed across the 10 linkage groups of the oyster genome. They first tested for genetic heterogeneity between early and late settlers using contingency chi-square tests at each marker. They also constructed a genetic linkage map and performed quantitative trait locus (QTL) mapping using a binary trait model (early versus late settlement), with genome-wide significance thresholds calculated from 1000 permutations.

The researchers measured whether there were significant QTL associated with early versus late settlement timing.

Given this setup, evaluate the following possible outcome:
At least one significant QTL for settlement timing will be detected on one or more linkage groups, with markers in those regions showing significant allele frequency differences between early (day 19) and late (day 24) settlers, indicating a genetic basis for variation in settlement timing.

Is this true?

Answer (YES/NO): YES